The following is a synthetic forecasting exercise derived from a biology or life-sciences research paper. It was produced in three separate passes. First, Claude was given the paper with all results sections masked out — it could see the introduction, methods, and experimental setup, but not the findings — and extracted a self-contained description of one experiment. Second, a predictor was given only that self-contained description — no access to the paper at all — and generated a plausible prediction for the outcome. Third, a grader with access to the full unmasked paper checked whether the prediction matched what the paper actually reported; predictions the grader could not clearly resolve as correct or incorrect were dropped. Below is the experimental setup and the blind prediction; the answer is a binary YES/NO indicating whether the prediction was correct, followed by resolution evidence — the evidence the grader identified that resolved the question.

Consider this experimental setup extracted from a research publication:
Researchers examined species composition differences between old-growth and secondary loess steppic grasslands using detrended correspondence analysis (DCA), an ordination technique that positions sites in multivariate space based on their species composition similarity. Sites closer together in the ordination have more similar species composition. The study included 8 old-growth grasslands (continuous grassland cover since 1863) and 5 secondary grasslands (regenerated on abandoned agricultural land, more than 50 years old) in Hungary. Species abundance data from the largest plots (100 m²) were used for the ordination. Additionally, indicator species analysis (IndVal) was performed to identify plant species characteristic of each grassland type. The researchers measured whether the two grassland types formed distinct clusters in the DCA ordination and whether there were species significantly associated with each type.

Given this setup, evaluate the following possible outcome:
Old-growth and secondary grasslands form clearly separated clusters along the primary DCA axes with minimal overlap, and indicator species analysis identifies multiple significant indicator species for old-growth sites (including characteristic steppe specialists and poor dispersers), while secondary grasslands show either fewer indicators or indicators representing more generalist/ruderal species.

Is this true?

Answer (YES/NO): YES